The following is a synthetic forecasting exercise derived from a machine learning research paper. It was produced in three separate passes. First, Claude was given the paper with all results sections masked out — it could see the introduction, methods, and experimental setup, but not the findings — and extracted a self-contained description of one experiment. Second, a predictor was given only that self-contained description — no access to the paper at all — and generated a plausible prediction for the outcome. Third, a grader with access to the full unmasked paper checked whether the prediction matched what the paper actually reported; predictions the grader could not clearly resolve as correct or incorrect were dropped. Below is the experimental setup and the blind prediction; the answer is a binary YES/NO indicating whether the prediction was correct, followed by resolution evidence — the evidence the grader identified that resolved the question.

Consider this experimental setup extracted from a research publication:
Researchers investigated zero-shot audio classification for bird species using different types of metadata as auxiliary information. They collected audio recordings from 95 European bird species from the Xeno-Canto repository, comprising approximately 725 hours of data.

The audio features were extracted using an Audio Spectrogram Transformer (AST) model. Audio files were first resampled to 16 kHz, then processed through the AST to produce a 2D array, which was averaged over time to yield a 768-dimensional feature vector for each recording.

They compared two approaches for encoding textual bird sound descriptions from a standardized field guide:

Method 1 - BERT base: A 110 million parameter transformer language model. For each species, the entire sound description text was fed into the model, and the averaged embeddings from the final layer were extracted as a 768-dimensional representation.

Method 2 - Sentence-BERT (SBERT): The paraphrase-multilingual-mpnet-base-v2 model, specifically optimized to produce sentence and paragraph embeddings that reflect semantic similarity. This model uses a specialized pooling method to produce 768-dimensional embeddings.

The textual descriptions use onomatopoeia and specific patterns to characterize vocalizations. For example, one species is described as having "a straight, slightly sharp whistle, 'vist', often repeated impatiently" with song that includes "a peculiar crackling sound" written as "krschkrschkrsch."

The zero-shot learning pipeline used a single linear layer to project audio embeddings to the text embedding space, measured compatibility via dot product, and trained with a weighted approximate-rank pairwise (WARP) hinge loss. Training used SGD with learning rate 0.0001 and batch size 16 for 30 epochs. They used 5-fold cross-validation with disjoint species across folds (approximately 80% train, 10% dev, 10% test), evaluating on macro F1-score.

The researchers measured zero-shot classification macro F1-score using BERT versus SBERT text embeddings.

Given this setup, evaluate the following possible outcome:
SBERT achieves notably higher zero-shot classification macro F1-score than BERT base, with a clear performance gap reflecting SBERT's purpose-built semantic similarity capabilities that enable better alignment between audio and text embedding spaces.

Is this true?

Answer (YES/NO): NO